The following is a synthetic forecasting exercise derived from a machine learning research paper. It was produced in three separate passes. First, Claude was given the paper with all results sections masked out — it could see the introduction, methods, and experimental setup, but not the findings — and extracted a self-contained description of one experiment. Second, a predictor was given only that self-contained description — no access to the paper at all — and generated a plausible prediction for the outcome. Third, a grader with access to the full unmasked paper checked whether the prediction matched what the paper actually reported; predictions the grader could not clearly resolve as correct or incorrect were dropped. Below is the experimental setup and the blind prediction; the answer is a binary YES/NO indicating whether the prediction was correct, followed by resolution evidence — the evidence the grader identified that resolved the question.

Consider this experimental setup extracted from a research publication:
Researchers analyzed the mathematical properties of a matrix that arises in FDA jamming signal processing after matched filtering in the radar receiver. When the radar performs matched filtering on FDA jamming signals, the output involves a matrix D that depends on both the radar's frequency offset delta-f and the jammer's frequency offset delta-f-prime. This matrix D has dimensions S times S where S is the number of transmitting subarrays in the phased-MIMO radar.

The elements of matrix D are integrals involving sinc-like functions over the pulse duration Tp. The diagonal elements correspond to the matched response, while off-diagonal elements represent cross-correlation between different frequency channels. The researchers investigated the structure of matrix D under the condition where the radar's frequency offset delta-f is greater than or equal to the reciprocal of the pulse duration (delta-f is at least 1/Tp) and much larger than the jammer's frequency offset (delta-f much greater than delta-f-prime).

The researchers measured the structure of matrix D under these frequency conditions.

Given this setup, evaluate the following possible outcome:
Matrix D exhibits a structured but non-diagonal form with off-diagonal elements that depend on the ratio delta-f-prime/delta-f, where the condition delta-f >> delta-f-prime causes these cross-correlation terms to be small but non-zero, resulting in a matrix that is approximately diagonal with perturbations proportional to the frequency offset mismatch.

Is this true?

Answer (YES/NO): NO